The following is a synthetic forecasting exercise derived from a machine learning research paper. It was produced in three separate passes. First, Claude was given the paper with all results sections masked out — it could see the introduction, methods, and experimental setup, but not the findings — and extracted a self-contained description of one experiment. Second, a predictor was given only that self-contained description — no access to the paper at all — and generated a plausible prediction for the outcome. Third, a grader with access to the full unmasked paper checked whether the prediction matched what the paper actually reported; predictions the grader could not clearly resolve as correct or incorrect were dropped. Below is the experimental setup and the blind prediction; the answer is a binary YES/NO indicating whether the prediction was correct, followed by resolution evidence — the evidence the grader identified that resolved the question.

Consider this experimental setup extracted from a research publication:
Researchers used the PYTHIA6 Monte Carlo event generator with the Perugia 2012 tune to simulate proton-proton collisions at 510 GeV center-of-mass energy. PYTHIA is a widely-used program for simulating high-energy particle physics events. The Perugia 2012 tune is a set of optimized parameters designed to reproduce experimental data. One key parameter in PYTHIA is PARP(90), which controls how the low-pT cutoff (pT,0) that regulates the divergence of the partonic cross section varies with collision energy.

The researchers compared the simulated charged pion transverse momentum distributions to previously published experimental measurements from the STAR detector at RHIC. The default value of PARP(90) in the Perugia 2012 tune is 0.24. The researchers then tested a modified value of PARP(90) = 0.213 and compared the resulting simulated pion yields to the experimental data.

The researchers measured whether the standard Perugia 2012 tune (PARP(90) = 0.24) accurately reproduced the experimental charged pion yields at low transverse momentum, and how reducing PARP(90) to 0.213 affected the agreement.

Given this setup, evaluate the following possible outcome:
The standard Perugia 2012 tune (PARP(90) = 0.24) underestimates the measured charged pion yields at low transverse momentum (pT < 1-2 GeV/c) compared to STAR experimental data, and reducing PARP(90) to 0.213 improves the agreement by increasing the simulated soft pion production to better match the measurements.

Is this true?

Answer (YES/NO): NO